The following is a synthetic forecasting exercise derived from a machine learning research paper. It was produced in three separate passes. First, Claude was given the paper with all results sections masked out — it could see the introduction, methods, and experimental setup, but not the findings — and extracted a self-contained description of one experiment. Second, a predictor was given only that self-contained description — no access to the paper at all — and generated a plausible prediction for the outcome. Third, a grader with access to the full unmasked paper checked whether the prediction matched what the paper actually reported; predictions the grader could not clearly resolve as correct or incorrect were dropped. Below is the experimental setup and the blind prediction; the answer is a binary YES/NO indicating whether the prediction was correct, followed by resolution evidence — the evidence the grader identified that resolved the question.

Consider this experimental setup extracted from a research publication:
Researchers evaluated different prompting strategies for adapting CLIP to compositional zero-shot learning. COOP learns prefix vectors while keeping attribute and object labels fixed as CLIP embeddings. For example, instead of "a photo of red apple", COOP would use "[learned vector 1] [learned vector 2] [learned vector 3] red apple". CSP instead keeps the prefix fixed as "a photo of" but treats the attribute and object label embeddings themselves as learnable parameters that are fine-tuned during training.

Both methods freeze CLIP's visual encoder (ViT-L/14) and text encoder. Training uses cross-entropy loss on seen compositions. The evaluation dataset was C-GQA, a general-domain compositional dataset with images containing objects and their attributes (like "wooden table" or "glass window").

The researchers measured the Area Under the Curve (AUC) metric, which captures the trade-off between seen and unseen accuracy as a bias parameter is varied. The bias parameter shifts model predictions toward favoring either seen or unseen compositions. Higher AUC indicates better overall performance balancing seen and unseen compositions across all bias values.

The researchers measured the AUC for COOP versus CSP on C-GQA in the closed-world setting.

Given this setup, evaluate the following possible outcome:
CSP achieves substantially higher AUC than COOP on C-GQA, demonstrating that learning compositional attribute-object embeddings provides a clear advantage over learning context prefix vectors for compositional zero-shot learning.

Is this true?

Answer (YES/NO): YES